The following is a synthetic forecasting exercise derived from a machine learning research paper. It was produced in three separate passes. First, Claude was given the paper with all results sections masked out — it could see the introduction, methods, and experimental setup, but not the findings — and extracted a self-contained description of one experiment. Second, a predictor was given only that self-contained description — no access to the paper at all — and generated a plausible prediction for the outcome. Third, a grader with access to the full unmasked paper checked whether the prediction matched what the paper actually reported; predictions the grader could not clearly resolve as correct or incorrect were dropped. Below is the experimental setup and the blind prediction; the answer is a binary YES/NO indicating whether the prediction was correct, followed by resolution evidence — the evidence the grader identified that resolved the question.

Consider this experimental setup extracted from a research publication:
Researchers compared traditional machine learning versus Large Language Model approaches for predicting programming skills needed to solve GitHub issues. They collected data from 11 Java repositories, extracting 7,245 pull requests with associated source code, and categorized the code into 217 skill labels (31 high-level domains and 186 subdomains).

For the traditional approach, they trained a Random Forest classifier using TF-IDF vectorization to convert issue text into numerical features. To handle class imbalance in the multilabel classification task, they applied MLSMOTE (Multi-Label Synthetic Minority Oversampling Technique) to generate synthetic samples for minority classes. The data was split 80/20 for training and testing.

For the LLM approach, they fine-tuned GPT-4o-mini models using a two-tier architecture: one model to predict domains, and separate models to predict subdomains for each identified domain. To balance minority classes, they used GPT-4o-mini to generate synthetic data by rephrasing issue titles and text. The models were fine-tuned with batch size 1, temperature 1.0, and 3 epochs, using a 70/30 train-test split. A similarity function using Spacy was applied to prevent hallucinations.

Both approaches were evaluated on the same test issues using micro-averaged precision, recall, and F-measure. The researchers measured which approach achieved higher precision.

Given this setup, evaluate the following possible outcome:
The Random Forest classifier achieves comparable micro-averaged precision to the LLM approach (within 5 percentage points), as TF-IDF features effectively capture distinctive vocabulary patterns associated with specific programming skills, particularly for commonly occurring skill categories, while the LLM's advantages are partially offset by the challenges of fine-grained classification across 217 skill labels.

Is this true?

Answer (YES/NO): NO